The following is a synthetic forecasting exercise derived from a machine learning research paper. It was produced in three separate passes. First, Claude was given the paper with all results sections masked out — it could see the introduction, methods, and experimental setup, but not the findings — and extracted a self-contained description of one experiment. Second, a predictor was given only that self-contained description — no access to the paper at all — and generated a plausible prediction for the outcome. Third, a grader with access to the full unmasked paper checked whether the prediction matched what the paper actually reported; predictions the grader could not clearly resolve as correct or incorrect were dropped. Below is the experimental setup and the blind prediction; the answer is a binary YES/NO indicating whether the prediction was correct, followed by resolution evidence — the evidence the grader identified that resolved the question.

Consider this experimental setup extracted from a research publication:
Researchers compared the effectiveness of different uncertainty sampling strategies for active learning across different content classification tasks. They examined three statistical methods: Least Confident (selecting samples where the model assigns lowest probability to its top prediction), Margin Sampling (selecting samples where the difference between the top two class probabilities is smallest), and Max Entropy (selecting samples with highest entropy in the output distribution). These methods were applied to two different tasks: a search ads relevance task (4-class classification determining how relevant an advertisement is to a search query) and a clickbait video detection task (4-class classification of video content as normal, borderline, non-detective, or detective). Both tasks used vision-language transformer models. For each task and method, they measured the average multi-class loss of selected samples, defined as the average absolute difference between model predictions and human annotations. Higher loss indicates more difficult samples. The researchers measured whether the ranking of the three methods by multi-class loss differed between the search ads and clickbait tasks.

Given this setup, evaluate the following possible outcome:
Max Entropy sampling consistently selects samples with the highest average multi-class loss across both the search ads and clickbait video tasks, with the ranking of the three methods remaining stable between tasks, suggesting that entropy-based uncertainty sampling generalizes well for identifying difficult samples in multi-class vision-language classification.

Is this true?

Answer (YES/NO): NO